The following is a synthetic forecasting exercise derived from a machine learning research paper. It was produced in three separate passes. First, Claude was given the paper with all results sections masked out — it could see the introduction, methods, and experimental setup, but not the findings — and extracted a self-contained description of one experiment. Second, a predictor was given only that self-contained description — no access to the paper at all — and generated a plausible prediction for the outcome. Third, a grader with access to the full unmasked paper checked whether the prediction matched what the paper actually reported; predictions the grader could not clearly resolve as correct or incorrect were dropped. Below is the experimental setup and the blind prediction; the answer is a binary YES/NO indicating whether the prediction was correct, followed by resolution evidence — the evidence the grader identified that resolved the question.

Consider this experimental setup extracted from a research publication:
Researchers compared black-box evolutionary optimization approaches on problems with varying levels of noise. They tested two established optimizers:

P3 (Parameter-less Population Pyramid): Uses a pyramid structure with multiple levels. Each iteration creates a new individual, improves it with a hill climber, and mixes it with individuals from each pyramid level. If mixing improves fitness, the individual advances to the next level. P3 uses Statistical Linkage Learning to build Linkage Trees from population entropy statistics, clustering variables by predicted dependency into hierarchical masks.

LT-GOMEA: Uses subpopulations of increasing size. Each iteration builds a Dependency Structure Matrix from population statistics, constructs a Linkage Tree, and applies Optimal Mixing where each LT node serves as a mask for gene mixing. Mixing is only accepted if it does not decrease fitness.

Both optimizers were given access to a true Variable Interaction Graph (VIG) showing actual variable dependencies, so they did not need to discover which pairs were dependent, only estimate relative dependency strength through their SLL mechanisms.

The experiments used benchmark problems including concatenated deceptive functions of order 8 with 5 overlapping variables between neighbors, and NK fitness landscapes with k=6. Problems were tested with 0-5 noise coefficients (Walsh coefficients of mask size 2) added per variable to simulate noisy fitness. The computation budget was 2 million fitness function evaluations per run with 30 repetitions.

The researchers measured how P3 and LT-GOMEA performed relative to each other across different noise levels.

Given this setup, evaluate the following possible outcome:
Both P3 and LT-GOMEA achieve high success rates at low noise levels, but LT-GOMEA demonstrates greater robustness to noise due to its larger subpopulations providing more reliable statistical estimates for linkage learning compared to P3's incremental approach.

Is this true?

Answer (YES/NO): NO